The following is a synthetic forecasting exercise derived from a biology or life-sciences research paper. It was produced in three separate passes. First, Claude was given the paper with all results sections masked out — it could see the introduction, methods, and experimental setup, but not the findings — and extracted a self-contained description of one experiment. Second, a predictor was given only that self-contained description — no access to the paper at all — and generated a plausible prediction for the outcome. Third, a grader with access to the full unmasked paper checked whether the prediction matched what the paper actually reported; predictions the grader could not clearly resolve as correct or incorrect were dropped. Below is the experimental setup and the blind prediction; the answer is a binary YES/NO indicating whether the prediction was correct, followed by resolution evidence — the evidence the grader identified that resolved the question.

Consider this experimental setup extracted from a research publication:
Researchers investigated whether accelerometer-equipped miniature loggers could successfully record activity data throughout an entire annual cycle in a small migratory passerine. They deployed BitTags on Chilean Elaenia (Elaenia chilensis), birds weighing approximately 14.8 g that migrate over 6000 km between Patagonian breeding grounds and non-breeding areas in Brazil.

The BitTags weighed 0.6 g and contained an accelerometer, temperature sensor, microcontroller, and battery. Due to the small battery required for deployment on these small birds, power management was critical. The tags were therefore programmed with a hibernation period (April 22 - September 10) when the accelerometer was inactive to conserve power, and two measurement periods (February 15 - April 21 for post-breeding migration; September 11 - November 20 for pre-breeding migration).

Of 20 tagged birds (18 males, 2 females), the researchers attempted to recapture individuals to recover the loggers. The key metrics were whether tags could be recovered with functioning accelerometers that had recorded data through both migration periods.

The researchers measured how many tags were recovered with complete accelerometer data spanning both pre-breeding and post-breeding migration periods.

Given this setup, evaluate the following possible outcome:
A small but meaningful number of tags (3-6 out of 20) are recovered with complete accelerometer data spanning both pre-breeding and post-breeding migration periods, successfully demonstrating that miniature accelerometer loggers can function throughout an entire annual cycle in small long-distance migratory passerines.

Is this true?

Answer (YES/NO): YES